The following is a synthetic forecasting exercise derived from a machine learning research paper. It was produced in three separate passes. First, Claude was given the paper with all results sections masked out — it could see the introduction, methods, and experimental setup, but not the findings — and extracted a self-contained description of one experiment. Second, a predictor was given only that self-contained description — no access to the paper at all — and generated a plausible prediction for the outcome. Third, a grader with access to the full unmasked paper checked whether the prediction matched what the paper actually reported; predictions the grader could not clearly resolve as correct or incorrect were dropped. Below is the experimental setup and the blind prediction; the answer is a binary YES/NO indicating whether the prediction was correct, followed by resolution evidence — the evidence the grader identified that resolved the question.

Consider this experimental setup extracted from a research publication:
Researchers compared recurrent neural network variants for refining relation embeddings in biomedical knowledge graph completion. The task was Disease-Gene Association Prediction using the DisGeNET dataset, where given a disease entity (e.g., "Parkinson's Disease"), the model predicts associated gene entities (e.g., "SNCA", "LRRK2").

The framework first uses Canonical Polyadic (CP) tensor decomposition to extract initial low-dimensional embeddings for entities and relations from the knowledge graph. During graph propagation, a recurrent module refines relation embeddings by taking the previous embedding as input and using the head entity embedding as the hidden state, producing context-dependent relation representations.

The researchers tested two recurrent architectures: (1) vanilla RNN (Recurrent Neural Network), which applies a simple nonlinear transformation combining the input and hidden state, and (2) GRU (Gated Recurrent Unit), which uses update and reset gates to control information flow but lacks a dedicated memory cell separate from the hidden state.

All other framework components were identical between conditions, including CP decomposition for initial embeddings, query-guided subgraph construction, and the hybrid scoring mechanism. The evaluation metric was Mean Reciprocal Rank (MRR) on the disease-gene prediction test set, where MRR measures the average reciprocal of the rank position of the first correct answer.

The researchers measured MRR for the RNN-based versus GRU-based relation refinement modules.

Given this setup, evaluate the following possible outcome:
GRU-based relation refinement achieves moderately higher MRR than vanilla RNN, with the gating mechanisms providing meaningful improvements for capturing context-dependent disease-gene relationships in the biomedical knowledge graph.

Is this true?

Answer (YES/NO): NO